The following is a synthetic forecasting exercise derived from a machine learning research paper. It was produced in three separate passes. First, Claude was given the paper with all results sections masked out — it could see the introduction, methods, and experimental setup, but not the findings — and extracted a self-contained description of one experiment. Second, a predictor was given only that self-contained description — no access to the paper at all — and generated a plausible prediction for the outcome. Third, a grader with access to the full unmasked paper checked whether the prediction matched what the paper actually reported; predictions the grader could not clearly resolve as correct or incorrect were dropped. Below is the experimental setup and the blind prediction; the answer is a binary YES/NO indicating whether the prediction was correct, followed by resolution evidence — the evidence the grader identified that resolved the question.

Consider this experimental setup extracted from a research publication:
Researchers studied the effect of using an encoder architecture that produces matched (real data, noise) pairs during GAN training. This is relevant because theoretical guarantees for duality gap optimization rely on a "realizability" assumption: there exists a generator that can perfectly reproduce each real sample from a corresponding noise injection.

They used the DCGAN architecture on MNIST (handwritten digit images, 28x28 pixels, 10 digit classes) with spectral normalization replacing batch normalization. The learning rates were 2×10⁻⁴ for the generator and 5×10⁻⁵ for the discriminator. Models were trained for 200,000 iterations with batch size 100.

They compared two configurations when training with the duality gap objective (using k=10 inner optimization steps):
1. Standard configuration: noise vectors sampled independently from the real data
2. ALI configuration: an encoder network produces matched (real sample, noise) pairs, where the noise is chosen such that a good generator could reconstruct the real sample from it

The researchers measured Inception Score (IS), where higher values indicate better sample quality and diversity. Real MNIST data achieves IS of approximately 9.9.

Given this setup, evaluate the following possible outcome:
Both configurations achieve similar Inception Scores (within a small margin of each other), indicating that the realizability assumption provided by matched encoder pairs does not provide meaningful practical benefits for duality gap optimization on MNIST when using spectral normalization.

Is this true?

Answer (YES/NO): NO